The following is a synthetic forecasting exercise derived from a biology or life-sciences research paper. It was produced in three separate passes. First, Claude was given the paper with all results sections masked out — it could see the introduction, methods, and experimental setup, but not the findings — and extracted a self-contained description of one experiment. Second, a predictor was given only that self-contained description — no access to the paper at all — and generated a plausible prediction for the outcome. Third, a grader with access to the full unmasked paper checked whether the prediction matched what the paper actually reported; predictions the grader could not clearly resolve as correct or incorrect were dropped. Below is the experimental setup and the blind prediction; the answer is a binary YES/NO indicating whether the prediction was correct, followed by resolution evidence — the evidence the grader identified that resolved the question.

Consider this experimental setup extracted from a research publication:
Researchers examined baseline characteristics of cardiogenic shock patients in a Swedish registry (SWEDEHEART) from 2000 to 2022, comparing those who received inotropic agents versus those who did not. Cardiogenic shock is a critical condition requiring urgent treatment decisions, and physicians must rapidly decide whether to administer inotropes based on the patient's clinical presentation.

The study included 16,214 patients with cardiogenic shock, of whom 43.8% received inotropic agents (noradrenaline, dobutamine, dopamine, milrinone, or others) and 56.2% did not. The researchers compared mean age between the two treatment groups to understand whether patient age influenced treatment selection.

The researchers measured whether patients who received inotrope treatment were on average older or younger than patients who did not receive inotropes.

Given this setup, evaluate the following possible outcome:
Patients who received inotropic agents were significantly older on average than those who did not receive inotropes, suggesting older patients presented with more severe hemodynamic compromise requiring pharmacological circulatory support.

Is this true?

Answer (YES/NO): NO